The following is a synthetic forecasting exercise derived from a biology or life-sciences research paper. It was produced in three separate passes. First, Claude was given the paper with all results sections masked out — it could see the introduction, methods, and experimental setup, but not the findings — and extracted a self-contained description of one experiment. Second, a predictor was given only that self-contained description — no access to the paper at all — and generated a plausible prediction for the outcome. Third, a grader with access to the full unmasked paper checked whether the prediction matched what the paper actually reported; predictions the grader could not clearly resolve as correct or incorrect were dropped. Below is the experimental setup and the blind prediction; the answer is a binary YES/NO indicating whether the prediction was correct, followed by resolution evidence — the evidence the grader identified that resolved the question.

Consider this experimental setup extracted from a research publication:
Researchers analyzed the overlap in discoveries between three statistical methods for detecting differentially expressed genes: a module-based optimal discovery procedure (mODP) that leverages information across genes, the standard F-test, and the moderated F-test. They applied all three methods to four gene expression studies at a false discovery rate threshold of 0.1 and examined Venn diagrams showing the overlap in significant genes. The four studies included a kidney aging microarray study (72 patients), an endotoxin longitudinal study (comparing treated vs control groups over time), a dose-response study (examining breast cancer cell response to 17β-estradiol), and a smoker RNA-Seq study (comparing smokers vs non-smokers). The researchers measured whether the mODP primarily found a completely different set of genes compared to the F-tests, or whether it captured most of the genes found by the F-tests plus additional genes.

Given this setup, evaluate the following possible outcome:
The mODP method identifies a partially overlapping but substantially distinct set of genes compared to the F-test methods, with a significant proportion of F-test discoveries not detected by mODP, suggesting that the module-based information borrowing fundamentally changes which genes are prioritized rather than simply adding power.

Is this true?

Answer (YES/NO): NO